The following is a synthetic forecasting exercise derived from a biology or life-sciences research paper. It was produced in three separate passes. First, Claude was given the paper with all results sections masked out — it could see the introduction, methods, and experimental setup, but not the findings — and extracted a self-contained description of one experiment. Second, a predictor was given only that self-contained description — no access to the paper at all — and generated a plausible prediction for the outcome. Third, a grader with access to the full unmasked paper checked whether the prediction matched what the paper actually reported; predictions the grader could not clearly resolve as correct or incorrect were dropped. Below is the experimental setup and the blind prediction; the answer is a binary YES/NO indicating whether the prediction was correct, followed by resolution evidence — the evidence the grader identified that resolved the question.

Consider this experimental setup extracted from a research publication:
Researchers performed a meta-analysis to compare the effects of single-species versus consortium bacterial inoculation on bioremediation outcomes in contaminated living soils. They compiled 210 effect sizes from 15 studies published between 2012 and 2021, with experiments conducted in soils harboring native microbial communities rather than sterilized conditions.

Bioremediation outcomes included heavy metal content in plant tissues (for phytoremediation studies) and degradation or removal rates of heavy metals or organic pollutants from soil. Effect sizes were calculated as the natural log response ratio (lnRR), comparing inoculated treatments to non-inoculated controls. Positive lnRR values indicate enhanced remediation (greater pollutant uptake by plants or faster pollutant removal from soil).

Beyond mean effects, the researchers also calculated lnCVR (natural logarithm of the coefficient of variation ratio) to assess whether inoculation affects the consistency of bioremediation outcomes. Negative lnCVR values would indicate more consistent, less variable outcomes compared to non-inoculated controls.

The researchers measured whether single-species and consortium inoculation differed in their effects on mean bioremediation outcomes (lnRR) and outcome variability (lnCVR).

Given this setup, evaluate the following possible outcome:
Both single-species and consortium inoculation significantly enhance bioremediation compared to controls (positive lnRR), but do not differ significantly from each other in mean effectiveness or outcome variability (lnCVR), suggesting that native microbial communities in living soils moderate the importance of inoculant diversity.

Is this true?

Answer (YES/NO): NO